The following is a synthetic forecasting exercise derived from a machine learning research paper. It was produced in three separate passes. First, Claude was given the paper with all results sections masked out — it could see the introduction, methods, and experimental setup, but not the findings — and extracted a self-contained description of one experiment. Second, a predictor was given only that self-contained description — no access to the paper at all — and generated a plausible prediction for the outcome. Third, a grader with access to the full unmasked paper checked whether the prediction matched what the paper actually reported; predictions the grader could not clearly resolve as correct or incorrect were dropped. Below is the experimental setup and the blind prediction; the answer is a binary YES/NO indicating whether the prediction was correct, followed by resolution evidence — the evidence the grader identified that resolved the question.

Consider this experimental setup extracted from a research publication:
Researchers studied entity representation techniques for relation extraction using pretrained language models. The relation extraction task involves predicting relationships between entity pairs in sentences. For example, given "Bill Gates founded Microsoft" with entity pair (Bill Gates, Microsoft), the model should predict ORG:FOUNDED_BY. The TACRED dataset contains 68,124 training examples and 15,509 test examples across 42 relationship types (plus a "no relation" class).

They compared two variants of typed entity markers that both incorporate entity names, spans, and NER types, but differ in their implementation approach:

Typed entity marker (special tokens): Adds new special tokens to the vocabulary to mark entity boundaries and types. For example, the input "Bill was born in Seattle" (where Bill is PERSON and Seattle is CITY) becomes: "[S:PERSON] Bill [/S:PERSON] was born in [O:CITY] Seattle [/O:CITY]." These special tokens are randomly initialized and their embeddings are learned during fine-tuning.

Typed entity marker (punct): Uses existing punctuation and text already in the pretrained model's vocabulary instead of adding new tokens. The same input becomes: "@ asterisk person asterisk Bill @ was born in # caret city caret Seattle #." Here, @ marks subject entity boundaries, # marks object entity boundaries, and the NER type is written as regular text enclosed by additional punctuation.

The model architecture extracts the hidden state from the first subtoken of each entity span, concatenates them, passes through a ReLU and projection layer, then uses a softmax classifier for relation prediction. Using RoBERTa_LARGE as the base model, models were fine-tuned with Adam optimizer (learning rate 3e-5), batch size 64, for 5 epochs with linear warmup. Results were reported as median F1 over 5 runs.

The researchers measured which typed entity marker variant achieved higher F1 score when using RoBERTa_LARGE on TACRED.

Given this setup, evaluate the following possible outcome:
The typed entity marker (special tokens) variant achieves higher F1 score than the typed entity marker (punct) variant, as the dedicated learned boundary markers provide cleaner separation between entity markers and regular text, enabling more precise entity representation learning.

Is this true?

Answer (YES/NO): NO